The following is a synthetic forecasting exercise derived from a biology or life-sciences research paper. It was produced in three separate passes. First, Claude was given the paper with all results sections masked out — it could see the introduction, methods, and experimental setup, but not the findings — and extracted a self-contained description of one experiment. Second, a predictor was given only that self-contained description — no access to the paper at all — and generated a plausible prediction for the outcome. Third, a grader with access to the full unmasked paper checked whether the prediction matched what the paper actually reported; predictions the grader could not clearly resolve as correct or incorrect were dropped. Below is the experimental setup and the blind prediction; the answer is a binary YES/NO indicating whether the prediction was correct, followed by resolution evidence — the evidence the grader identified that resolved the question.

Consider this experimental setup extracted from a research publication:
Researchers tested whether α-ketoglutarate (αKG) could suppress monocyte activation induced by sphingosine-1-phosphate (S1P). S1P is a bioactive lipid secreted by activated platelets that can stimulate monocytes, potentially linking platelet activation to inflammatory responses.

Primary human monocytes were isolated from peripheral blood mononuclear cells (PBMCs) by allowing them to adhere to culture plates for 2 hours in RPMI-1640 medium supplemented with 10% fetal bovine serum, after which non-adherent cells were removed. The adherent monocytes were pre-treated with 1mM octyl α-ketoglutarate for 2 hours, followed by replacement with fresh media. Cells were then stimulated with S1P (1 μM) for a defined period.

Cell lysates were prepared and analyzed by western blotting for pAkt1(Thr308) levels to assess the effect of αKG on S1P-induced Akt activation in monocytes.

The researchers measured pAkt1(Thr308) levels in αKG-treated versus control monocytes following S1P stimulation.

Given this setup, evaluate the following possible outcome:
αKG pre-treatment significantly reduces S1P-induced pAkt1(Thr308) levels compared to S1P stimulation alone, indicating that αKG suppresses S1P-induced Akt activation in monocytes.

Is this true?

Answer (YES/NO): YES